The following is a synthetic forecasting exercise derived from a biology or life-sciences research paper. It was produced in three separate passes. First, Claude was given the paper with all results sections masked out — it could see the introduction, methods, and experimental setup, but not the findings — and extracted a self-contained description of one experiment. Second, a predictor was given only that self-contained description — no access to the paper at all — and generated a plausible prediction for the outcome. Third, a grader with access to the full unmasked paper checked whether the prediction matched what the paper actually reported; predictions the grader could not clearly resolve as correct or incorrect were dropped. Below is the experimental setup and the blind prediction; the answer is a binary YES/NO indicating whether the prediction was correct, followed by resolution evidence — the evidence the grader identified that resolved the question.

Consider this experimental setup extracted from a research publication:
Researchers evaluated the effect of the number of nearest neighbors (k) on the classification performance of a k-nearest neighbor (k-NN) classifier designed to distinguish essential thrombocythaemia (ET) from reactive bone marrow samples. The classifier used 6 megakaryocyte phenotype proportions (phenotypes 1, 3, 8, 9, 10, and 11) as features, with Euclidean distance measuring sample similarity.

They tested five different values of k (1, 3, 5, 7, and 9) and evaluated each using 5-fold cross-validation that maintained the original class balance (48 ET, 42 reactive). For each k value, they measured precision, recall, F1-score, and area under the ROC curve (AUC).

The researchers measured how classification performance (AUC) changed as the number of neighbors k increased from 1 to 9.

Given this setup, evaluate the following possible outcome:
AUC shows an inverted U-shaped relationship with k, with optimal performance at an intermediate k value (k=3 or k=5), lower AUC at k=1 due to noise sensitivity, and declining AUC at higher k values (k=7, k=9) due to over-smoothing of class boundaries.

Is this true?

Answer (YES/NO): NO